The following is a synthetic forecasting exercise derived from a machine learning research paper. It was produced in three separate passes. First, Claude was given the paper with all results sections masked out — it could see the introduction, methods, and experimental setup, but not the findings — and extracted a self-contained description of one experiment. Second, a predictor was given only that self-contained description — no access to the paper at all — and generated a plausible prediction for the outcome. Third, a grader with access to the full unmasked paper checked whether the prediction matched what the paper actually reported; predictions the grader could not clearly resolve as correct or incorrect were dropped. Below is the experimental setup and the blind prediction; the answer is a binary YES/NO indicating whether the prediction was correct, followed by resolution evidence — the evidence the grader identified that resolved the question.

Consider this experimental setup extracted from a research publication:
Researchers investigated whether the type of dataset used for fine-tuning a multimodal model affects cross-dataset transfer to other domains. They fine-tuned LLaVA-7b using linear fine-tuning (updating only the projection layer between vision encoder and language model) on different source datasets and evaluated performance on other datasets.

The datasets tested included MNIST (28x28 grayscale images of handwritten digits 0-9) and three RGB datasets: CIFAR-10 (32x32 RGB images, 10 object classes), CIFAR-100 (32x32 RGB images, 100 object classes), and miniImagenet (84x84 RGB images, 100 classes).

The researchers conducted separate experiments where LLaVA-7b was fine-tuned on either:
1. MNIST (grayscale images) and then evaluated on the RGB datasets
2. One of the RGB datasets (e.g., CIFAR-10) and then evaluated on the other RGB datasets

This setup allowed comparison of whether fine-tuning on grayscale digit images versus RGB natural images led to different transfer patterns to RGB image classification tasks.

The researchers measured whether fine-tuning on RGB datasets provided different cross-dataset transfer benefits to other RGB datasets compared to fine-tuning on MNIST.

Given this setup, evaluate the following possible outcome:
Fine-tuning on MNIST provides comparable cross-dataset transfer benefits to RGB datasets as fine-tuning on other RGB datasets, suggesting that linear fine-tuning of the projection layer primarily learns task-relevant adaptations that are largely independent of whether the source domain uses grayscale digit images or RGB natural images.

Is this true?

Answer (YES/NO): NO